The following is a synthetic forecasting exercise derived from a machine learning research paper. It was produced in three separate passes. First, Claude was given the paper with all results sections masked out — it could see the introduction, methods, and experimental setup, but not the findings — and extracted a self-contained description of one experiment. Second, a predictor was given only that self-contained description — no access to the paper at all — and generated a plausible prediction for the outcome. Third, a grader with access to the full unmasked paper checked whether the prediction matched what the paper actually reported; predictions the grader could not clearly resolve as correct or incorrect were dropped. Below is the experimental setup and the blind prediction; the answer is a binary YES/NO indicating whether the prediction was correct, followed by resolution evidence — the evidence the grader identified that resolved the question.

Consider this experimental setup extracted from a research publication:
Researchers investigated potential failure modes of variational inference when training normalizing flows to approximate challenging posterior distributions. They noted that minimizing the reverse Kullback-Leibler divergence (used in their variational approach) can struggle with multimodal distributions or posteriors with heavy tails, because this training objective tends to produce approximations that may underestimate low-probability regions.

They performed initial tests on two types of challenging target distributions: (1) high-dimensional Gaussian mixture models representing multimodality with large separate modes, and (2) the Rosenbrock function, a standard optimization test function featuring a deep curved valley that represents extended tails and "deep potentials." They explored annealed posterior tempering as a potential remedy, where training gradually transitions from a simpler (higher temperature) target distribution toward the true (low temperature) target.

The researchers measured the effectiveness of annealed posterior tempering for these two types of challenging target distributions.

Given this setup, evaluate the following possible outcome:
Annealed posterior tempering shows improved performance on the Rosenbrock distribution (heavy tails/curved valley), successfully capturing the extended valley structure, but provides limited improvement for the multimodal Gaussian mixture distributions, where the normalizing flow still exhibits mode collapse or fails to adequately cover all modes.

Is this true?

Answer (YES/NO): NO